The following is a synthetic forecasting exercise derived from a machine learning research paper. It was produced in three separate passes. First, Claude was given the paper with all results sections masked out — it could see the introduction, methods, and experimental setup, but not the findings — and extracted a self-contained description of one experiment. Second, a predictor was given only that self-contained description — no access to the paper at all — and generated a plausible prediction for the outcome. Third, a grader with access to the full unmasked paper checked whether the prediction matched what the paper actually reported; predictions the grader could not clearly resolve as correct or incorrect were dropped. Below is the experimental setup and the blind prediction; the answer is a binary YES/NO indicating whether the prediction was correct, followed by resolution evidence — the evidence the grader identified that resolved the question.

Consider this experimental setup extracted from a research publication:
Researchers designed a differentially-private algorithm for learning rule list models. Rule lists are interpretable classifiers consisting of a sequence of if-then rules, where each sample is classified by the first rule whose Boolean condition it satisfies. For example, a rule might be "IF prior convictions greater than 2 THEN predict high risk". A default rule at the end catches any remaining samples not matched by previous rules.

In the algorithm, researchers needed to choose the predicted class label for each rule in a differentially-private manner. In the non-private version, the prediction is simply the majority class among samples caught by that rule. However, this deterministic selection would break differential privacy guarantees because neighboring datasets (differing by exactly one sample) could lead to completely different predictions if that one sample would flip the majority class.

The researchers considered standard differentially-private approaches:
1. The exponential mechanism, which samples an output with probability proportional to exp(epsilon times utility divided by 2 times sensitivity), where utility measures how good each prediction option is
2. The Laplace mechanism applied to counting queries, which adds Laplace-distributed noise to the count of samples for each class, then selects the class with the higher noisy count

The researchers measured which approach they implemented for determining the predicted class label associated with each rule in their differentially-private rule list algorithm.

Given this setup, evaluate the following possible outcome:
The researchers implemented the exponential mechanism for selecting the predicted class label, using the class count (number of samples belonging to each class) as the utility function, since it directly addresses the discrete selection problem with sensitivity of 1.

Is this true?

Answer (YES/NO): NO